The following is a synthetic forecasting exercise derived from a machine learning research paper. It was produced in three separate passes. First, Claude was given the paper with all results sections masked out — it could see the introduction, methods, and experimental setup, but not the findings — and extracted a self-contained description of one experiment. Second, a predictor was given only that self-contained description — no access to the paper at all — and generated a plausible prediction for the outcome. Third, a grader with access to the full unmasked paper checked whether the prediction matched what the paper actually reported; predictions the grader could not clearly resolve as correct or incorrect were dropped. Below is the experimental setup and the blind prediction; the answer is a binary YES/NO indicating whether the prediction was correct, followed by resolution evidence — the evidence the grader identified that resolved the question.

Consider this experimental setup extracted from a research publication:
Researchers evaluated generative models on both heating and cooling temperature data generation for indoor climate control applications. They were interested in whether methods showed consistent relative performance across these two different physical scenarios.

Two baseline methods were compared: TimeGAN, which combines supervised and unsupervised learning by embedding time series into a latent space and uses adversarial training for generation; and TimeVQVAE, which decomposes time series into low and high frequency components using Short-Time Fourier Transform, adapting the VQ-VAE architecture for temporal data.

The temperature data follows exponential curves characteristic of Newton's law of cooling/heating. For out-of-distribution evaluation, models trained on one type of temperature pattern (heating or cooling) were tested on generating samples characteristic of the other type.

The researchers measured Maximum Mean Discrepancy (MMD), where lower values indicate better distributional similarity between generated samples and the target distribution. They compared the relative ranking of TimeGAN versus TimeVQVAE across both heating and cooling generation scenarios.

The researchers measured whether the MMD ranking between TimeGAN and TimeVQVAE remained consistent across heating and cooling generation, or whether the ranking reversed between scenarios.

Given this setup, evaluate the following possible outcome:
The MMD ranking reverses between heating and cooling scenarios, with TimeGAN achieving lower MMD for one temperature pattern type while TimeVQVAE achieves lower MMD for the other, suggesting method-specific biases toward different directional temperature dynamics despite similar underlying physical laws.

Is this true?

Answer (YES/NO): YES